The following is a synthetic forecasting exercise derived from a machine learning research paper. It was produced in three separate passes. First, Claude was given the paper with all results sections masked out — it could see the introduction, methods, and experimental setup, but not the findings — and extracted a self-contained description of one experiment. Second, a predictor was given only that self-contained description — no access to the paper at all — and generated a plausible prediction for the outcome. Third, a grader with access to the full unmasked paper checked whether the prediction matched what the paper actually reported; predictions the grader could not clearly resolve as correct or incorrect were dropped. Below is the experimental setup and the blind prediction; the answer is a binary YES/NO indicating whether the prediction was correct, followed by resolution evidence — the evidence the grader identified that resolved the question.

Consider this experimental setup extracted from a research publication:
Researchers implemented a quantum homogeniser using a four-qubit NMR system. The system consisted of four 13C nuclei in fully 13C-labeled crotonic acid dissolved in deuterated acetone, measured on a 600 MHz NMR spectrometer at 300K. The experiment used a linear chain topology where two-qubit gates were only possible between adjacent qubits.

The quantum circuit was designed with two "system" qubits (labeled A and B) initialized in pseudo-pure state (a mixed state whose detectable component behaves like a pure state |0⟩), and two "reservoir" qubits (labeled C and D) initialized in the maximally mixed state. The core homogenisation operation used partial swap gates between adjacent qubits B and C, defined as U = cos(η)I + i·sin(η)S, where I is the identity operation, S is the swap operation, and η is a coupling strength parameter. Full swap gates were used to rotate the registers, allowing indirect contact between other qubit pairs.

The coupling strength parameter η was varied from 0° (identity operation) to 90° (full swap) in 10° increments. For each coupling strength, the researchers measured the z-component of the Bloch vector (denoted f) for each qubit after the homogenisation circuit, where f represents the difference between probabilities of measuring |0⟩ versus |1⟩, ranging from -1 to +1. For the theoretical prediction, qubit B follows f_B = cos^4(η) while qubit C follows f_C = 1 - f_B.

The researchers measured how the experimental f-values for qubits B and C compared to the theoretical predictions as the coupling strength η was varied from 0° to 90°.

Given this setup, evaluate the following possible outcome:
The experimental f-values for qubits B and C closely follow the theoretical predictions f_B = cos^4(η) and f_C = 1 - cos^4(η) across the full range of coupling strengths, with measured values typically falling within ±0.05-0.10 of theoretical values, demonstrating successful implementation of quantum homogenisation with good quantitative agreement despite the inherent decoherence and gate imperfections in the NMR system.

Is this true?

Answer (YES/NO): NO